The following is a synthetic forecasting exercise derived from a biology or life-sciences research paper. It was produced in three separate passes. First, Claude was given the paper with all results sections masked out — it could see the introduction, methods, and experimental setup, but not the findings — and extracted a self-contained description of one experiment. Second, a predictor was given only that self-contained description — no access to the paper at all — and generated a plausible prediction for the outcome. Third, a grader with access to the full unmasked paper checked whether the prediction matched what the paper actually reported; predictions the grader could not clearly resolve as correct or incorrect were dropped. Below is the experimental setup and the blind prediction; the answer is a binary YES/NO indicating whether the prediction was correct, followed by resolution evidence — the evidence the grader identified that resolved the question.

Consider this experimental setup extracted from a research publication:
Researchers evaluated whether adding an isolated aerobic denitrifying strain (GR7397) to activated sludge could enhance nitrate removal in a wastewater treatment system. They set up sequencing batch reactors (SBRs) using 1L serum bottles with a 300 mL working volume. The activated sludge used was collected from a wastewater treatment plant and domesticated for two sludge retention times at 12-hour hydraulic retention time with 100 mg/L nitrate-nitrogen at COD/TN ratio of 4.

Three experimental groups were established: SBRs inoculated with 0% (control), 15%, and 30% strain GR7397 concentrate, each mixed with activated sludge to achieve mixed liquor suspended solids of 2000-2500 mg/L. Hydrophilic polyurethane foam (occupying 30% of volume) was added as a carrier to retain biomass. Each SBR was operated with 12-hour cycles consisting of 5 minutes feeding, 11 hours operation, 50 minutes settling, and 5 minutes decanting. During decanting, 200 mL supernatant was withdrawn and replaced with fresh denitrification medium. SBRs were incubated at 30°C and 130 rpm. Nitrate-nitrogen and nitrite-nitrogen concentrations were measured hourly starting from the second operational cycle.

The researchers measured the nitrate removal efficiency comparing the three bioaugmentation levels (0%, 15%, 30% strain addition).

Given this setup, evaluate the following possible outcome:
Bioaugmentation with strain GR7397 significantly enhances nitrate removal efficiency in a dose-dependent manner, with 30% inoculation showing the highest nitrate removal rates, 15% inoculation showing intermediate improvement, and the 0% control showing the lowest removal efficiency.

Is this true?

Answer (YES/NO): YES